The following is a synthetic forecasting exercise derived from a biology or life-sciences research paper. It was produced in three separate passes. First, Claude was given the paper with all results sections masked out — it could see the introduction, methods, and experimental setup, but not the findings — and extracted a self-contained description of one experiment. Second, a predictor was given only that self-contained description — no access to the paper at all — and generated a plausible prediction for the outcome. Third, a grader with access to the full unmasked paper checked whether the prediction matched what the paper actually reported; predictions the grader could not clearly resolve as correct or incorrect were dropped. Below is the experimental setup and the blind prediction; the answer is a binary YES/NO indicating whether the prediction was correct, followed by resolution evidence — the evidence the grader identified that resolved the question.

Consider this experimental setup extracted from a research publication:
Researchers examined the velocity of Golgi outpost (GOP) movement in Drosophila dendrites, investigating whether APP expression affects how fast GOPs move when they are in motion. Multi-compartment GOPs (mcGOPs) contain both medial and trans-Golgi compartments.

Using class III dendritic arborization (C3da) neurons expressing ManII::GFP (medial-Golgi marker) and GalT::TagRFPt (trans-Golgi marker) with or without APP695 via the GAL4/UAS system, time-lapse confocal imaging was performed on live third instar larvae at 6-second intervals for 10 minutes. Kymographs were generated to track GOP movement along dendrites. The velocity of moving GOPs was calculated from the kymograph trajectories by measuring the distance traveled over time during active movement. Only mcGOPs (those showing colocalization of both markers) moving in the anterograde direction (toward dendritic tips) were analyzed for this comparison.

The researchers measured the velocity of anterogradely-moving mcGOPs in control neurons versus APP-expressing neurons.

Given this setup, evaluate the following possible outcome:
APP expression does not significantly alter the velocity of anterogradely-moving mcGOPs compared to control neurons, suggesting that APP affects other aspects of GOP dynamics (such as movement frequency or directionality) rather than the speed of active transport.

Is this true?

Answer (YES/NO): YES